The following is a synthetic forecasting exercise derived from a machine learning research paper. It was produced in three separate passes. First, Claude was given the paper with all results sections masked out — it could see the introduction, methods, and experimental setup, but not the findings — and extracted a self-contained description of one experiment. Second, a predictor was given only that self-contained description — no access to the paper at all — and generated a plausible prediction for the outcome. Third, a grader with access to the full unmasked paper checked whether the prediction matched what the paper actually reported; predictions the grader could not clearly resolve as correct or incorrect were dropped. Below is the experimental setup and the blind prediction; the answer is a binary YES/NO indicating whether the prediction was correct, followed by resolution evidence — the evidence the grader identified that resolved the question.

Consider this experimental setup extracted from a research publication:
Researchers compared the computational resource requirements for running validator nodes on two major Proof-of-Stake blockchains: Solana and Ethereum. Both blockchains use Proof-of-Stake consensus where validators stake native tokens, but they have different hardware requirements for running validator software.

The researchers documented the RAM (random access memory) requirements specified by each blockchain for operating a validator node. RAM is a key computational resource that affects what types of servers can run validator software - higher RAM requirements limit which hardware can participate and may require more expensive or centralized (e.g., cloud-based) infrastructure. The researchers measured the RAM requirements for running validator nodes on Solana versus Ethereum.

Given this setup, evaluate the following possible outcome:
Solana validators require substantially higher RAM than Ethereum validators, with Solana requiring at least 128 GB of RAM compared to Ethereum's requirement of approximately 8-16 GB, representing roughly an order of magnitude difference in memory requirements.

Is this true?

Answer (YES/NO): NO